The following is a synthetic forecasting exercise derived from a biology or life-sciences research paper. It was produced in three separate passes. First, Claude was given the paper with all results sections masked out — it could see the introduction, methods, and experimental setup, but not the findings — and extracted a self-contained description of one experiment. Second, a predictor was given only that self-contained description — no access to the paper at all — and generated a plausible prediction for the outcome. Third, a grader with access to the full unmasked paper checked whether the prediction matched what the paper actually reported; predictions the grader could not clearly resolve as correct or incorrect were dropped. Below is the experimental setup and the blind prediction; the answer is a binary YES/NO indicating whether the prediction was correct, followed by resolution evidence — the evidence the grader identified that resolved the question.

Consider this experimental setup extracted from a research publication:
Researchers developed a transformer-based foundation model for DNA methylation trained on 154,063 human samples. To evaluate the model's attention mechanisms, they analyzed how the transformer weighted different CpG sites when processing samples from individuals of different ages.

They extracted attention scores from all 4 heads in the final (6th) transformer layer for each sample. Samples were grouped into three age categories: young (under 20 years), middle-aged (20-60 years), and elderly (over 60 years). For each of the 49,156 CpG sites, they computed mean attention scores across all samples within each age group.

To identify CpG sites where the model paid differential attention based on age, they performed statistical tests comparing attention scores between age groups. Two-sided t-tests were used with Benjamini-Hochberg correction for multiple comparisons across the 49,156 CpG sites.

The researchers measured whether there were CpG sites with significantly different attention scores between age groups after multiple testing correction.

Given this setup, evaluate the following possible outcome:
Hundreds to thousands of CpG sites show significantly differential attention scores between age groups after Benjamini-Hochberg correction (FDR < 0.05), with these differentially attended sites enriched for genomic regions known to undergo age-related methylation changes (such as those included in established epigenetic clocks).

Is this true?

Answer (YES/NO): NO